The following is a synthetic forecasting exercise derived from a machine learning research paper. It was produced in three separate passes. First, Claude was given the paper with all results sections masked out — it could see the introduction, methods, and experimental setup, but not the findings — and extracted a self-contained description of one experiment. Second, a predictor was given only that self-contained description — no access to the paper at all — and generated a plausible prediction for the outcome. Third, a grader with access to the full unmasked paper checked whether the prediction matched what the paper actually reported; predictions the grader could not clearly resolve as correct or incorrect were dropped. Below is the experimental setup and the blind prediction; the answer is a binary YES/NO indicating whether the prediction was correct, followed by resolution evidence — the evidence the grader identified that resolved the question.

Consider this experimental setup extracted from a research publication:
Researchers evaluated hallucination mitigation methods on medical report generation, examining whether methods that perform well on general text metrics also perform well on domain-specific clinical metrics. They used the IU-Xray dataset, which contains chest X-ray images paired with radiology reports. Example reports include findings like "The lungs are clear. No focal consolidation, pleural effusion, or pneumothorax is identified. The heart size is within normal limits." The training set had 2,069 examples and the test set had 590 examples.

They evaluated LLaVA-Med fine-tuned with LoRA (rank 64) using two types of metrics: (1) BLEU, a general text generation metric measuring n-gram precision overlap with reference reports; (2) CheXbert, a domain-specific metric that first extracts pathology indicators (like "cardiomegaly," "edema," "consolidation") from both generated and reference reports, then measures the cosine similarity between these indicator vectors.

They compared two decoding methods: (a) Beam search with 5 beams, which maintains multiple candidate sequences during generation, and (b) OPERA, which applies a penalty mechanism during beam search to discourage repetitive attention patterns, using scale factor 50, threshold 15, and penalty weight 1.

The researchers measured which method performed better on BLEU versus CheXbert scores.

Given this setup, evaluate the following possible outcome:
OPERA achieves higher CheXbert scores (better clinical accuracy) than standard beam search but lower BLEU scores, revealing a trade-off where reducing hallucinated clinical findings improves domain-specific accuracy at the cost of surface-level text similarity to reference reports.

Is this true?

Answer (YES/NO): YES